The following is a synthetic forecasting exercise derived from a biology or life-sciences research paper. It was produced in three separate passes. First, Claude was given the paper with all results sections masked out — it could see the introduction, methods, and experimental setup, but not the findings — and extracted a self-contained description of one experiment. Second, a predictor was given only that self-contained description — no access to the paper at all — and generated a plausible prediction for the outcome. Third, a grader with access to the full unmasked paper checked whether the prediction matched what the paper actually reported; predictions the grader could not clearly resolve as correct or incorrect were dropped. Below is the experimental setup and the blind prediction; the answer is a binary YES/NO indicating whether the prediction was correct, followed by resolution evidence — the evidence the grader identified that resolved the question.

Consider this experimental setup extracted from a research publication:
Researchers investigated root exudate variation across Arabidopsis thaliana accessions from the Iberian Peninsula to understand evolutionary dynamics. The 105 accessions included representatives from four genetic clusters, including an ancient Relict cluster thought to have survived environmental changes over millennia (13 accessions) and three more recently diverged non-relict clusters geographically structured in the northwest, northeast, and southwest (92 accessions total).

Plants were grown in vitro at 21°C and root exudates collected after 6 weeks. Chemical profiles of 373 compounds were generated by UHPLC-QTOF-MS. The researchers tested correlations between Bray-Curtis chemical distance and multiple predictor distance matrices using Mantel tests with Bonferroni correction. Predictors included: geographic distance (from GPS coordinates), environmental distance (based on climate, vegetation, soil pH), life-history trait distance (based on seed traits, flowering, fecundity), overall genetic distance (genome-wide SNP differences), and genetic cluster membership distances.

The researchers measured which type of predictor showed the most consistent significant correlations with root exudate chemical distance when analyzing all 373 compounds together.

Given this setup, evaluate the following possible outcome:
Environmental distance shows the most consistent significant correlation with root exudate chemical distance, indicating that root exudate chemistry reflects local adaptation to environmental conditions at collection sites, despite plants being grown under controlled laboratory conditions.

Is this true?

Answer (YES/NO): NO